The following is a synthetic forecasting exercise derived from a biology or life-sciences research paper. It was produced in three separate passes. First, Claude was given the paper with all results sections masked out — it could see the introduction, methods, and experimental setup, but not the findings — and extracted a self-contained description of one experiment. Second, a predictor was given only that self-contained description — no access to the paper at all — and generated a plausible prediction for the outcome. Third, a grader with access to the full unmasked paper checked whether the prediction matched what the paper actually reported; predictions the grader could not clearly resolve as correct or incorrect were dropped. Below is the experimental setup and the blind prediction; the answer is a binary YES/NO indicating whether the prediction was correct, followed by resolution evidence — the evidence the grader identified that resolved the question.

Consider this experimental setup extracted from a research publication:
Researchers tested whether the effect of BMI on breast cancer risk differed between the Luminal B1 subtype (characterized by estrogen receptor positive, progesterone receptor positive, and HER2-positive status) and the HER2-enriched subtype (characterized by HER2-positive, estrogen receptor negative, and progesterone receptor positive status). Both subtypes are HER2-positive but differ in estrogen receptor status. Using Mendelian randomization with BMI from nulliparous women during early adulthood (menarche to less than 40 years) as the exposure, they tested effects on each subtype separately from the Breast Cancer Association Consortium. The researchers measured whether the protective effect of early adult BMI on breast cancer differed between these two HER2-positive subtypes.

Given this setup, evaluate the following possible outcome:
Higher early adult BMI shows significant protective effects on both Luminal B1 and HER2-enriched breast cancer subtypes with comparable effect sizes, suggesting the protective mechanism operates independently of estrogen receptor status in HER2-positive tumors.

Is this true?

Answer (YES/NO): NO